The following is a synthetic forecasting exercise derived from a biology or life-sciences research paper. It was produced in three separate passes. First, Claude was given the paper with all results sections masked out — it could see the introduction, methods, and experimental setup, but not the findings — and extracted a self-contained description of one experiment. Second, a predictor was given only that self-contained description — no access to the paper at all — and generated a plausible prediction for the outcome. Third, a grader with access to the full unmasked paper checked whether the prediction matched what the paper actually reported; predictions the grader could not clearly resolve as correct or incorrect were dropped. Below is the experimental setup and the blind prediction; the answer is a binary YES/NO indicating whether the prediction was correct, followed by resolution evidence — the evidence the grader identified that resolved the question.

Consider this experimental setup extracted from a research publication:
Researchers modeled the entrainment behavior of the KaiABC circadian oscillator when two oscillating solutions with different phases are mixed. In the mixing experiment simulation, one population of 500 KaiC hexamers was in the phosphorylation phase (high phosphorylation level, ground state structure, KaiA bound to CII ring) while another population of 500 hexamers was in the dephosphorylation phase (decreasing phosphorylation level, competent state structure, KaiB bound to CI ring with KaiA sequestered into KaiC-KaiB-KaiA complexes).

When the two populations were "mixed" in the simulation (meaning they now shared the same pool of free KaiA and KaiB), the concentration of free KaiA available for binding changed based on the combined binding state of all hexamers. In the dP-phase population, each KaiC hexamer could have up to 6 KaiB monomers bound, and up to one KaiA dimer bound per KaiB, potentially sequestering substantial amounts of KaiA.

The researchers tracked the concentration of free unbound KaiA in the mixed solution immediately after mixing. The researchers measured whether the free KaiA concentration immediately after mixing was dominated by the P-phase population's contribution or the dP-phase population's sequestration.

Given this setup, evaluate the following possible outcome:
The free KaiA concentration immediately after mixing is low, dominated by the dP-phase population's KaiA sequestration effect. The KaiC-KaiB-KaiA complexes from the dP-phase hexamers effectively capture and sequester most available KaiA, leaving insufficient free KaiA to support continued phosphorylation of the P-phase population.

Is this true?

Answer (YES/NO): YES